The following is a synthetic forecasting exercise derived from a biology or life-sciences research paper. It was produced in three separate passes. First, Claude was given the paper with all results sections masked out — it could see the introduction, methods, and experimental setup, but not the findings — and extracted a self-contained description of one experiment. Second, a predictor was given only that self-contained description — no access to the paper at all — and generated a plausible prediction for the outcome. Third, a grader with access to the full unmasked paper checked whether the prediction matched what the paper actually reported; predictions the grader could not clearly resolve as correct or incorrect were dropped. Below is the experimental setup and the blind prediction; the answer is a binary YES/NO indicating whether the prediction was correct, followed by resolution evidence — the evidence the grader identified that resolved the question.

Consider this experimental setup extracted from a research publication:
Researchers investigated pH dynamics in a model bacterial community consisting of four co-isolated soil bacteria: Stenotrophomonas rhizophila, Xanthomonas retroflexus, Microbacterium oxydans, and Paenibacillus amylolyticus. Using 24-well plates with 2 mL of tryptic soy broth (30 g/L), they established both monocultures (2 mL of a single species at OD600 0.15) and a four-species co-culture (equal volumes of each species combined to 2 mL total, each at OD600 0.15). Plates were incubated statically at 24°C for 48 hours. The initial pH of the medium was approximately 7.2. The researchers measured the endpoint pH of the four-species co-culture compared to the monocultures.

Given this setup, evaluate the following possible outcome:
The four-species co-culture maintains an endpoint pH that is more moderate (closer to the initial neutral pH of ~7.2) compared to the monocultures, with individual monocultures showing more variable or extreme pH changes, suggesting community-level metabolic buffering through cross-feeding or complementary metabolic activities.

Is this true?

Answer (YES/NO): YES